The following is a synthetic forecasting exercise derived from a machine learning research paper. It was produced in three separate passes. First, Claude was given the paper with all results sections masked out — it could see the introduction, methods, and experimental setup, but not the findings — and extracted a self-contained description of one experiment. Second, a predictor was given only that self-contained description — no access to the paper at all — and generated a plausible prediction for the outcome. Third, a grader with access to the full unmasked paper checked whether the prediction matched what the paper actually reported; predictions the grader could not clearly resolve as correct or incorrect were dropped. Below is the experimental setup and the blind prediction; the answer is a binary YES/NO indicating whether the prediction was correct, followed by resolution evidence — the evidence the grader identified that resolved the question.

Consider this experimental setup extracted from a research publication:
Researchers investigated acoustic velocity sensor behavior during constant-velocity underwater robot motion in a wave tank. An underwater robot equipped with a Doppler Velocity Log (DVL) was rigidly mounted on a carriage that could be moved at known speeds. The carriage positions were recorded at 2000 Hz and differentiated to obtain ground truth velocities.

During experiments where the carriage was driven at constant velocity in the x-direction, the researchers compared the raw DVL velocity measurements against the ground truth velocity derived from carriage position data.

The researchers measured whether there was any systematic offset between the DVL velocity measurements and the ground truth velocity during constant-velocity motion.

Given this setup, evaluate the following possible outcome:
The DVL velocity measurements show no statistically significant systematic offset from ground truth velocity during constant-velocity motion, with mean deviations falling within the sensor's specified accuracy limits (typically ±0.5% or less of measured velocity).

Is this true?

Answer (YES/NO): NO